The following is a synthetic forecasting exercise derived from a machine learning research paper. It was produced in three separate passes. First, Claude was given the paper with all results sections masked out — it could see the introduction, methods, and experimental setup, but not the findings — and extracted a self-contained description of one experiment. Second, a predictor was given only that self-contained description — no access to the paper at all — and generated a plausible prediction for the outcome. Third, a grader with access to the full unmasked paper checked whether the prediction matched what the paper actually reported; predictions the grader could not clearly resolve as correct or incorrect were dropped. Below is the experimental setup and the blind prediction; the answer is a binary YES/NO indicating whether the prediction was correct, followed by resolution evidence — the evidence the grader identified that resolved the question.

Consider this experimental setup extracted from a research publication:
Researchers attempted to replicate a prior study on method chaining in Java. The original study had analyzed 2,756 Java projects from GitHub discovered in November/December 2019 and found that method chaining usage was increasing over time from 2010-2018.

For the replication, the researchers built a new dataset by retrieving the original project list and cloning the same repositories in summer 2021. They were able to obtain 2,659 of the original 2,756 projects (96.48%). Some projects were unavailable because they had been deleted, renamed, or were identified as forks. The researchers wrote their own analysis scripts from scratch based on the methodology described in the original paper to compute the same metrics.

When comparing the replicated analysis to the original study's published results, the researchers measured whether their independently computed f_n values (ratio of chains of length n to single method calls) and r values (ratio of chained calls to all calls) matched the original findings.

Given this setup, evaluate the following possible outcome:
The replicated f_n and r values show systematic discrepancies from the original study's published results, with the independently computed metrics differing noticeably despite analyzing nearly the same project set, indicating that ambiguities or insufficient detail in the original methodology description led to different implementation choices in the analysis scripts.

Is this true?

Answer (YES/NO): NO